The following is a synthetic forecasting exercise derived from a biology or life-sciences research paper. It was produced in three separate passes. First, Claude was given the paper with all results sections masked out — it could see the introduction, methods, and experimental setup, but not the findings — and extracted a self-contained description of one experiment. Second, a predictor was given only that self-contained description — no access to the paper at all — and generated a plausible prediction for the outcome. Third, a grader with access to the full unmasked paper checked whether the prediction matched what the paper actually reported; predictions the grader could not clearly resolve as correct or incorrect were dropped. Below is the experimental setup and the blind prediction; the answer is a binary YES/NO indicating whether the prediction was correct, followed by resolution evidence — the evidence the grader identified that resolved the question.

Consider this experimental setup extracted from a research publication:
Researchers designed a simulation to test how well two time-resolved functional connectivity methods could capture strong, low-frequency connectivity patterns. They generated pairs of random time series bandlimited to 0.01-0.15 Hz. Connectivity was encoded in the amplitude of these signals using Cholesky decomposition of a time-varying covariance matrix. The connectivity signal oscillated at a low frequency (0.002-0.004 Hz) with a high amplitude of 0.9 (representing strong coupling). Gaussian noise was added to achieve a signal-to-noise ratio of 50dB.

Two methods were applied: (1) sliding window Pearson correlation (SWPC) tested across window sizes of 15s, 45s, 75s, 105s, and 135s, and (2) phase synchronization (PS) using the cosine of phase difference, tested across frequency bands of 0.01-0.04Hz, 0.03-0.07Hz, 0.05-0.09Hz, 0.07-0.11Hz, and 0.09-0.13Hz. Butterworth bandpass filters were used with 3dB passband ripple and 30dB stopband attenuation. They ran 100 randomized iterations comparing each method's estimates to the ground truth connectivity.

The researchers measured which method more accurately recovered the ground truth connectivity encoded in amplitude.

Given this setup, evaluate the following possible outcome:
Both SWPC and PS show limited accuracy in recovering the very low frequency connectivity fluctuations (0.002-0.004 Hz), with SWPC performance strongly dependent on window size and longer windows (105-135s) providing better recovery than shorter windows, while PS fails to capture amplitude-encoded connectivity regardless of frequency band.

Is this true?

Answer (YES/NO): NO